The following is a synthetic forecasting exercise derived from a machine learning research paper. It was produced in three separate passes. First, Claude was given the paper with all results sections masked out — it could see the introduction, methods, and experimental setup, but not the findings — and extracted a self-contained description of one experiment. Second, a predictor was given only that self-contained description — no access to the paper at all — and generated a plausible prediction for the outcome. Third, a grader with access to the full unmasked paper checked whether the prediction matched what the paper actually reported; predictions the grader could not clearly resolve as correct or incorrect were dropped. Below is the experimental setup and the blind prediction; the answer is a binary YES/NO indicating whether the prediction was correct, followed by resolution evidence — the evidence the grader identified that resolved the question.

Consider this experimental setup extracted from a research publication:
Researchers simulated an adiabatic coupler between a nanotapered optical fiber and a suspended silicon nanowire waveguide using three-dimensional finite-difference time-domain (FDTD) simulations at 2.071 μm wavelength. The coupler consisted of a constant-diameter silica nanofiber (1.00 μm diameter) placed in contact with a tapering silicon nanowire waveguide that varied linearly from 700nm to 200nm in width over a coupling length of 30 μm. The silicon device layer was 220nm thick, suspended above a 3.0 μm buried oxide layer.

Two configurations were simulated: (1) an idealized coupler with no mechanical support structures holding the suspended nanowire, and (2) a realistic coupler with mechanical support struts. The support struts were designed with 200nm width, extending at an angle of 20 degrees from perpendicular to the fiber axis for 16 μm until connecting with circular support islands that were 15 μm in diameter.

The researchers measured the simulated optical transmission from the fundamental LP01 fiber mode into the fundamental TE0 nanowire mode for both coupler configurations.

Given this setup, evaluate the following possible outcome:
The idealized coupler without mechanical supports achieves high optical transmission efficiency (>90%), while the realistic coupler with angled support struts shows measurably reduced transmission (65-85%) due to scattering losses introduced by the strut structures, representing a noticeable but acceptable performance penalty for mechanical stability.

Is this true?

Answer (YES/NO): YES